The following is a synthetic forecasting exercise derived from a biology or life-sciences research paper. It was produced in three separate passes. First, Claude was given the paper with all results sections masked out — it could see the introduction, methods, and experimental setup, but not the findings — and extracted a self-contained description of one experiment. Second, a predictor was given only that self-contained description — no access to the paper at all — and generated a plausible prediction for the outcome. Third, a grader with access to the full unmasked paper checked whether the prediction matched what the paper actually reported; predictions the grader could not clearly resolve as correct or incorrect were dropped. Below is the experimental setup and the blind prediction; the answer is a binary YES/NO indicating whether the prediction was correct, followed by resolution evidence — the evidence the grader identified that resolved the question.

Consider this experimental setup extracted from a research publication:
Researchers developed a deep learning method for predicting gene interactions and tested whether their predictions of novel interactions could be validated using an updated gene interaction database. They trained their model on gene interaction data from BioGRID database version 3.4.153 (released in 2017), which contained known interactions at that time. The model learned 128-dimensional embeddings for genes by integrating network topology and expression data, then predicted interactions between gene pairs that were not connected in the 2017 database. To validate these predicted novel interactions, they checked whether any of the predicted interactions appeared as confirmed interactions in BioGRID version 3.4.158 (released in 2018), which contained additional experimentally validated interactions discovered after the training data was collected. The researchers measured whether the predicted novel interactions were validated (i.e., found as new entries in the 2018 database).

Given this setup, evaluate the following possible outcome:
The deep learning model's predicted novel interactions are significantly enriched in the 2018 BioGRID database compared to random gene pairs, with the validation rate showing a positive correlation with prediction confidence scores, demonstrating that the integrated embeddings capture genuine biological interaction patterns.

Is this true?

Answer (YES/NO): YES